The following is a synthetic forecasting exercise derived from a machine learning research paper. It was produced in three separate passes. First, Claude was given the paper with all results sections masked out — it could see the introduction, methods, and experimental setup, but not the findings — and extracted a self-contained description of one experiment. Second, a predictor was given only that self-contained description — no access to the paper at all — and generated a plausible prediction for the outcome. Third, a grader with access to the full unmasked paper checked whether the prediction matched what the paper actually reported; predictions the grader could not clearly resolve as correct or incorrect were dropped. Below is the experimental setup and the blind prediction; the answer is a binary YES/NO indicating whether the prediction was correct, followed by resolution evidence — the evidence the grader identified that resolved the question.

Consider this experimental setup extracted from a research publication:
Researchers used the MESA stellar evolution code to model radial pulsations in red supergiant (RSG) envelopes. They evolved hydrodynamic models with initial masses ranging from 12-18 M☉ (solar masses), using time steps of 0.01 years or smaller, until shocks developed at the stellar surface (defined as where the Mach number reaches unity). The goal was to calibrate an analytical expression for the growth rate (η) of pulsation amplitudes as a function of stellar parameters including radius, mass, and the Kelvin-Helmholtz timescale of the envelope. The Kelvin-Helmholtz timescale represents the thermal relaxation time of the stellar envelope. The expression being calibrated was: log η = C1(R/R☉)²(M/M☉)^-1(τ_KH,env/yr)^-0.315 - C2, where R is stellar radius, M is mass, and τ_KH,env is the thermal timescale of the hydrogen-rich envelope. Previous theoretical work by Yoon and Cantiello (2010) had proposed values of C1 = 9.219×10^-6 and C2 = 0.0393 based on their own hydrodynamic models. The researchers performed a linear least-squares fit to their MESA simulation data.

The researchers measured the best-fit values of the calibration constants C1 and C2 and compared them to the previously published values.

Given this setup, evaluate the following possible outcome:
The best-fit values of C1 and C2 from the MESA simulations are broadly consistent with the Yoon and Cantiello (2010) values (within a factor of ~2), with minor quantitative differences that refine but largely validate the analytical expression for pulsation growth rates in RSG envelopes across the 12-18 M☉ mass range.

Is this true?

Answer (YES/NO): YES